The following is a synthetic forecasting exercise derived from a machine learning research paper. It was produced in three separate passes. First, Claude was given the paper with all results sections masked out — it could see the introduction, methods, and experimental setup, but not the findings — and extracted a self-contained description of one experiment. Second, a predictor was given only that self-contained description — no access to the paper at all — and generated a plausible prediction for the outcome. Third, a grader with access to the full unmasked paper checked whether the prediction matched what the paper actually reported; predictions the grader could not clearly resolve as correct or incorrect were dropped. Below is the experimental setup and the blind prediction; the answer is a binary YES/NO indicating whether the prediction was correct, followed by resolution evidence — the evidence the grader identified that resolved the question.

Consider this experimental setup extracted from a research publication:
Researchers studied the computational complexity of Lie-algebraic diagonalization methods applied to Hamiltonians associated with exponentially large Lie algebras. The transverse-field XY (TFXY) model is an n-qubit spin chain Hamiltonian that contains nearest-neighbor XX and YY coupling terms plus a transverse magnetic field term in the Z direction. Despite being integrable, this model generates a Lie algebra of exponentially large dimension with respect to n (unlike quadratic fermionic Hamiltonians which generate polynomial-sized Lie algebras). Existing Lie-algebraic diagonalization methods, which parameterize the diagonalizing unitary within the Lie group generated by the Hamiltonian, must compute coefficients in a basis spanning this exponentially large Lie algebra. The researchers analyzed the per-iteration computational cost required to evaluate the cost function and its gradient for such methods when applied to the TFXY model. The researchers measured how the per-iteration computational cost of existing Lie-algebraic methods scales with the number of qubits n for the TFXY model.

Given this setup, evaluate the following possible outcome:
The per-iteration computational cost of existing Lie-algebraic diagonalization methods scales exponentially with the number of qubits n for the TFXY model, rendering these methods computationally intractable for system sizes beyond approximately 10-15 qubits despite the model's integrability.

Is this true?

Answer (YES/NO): YES